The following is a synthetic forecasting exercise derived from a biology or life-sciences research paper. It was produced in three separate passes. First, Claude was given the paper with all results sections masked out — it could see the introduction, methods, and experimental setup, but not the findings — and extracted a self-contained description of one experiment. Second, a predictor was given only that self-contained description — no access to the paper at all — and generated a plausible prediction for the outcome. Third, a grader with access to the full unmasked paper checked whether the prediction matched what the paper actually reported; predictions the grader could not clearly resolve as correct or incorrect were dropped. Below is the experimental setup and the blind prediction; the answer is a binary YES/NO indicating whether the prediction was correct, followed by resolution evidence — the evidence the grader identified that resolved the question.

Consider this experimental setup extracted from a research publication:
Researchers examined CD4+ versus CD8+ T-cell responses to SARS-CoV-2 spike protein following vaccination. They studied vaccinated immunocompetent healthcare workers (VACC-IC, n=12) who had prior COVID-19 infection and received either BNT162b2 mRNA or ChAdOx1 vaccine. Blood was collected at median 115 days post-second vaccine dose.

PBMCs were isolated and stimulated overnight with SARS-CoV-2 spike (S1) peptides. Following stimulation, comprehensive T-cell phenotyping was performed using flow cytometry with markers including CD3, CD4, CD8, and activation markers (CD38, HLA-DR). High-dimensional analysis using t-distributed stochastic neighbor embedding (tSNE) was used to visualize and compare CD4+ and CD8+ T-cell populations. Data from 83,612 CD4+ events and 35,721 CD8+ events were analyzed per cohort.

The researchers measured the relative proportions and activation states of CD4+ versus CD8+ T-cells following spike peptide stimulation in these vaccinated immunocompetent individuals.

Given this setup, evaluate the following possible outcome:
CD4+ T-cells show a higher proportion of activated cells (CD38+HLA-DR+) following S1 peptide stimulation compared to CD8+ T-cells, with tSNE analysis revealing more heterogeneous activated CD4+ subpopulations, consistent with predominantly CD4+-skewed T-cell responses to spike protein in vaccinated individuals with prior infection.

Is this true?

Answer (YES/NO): NO